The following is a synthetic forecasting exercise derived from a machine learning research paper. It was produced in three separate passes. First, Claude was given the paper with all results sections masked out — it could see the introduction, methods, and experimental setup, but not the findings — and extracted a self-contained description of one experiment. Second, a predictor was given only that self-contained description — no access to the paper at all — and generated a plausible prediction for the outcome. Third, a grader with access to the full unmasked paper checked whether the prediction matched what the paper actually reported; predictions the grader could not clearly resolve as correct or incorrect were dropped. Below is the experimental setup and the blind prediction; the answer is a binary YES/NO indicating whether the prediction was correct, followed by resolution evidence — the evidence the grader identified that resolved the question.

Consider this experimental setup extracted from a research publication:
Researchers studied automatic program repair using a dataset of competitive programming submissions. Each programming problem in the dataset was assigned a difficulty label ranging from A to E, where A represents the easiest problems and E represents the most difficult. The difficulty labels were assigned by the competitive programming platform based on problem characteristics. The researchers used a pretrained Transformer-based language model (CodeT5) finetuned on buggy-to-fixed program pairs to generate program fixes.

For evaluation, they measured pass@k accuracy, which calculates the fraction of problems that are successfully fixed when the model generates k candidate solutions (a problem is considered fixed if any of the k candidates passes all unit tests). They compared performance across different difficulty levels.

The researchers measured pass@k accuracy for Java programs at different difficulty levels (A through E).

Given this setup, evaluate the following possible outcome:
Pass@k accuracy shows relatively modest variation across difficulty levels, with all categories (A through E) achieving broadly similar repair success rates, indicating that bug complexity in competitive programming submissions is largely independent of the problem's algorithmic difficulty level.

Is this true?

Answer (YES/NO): NO